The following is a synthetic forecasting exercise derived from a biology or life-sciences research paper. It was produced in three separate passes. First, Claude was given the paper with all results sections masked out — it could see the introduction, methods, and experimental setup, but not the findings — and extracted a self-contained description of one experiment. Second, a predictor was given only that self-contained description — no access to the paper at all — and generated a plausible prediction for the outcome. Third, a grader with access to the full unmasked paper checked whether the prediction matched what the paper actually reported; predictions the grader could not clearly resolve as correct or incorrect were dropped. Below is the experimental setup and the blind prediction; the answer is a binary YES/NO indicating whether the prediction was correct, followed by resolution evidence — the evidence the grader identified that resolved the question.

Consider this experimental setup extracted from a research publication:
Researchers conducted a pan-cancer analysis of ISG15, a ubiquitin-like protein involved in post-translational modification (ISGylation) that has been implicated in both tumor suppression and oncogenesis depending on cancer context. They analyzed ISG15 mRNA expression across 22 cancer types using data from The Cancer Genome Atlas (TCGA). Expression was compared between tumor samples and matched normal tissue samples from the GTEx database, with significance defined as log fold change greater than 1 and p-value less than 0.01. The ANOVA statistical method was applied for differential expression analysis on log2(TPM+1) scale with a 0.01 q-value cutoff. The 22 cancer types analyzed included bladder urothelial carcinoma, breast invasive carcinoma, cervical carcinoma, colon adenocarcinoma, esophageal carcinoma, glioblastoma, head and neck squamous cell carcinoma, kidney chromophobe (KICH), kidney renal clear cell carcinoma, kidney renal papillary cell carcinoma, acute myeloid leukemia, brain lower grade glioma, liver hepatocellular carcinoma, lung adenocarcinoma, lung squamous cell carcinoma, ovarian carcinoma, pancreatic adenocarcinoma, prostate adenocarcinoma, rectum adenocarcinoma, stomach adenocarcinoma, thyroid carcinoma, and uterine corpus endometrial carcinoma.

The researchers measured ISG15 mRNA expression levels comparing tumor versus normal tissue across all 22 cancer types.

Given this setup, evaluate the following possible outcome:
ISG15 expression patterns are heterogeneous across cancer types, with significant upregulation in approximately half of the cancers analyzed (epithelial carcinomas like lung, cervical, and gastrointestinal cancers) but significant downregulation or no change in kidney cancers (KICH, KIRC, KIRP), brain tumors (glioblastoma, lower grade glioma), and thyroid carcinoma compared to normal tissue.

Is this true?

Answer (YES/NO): NO